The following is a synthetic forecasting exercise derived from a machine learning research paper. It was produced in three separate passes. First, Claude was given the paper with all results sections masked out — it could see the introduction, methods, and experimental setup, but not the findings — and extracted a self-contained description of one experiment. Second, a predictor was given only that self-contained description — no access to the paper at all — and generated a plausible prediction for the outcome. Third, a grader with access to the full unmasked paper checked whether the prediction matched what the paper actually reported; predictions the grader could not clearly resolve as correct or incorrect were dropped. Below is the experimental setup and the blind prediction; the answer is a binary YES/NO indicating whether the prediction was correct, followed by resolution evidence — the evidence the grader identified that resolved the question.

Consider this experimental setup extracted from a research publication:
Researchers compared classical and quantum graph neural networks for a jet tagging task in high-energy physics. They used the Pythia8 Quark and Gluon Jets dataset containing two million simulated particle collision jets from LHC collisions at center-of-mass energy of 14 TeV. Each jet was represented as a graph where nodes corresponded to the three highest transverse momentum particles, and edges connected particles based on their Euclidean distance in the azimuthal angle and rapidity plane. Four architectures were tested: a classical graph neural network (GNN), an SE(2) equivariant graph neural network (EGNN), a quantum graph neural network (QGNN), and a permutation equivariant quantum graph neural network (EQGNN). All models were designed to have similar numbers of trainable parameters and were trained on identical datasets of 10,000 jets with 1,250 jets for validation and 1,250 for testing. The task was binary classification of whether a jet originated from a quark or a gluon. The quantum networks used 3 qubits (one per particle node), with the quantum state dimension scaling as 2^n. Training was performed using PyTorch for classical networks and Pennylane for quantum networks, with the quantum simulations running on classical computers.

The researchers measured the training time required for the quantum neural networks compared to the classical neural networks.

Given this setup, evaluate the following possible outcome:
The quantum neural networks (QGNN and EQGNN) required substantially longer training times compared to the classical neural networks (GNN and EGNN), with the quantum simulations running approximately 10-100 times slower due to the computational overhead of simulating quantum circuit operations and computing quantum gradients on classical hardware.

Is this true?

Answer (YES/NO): NO